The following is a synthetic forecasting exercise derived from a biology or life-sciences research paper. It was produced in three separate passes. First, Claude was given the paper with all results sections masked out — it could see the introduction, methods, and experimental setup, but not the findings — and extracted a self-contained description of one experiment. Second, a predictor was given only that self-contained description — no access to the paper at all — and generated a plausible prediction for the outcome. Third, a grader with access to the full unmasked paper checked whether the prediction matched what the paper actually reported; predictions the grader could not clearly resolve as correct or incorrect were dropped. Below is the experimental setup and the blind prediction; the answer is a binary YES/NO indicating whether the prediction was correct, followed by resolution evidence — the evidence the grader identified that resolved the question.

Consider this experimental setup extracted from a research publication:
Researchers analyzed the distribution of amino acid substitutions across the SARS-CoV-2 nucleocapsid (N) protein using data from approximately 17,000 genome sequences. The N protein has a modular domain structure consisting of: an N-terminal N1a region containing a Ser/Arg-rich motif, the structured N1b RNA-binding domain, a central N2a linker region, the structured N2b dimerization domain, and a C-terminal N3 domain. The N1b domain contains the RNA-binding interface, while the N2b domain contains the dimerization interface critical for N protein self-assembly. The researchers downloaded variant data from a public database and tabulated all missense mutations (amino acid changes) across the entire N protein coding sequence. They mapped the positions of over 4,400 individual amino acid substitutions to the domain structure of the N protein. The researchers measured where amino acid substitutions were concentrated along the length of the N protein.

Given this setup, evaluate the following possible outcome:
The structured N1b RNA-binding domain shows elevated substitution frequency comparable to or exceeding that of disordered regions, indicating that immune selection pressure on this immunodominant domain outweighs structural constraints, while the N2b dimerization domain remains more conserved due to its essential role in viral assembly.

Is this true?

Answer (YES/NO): NO